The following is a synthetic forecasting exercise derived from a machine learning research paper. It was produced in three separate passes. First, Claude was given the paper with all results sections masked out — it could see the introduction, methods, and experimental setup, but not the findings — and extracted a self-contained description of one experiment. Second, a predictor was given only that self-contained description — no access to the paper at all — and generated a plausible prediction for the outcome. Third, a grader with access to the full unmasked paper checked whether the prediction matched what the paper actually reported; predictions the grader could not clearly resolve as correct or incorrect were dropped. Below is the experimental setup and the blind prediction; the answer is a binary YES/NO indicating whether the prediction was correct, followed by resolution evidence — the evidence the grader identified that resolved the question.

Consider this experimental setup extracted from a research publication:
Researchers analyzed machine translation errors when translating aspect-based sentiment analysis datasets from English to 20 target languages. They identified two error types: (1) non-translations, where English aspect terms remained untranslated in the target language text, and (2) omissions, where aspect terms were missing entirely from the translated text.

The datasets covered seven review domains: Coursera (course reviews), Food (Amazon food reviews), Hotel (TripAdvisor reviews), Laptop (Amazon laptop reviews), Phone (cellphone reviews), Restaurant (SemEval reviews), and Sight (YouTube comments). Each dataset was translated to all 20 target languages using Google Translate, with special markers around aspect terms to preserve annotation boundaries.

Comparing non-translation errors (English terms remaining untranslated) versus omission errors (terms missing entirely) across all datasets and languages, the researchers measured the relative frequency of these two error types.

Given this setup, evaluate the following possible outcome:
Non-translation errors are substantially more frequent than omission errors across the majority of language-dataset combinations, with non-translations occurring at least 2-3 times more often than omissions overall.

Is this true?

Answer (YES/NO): YES